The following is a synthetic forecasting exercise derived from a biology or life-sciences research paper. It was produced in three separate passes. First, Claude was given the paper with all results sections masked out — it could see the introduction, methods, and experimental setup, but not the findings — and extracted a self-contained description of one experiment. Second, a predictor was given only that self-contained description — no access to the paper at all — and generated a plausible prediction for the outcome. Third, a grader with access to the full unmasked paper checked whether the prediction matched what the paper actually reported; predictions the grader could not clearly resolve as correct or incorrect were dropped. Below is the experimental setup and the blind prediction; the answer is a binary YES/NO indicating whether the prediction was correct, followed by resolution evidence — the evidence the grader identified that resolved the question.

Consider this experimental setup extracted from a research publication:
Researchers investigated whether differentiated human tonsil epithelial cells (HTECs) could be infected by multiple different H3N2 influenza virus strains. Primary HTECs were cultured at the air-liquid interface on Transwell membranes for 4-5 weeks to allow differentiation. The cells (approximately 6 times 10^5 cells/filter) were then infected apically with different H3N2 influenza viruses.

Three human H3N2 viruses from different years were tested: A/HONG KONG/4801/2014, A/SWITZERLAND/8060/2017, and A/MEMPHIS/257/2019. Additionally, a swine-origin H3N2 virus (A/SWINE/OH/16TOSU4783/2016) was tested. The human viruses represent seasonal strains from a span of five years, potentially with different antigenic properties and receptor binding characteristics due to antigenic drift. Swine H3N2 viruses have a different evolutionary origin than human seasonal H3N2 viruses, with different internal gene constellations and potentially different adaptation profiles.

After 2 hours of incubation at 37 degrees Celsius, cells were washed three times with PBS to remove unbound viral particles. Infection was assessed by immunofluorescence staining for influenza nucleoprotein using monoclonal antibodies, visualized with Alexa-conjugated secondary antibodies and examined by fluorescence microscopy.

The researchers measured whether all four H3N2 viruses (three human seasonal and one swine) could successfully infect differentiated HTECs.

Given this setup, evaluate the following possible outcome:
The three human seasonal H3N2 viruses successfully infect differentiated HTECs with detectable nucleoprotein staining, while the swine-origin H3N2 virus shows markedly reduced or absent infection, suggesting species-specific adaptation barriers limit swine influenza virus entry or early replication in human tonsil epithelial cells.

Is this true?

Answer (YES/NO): NO